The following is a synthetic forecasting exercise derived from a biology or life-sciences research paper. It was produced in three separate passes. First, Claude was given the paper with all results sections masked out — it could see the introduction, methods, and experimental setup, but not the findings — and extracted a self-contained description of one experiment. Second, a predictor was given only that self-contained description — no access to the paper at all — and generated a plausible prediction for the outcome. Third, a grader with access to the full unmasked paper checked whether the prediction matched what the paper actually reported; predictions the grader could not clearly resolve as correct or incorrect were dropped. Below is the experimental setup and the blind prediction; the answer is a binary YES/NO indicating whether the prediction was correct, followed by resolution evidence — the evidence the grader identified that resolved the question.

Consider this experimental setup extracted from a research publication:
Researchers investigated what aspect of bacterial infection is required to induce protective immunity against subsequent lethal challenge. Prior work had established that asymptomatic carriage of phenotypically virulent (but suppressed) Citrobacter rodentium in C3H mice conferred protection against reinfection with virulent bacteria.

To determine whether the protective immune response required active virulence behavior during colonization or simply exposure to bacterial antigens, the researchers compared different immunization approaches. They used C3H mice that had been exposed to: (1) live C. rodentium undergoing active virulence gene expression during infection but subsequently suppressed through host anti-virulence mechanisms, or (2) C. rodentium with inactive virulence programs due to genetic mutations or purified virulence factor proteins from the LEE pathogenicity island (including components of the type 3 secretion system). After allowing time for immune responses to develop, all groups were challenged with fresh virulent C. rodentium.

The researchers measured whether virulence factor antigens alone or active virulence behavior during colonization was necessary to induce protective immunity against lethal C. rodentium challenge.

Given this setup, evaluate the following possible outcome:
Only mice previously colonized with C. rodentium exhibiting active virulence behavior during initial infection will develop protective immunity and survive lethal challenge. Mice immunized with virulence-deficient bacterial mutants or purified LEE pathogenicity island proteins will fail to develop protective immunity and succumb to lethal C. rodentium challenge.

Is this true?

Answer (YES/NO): YES